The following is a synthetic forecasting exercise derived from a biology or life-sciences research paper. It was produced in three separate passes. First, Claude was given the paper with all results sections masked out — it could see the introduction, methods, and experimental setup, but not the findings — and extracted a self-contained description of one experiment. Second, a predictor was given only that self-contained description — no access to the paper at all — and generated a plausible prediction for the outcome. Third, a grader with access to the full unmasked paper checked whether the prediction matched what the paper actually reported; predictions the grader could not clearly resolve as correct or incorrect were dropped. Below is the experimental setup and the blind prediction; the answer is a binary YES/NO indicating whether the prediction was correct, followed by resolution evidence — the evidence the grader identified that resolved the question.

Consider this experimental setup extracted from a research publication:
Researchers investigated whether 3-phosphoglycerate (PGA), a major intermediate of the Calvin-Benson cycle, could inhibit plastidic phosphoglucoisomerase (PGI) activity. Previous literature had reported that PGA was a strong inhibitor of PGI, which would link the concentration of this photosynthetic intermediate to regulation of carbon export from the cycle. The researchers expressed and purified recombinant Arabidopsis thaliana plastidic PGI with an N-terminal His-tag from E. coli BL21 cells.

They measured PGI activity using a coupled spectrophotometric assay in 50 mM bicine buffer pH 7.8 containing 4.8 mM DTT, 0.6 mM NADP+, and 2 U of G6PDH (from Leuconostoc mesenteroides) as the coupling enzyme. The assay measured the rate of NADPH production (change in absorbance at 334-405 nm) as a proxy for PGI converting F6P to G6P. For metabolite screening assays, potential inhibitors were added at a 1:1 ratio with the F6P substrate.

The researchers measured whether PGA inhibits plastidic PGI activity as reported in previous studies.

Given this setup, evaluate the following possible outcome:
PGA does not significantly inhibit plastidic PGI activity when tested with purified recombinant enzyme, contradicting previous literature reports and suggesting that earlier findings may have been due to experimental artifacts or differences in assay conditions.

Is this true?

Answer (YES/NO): YES